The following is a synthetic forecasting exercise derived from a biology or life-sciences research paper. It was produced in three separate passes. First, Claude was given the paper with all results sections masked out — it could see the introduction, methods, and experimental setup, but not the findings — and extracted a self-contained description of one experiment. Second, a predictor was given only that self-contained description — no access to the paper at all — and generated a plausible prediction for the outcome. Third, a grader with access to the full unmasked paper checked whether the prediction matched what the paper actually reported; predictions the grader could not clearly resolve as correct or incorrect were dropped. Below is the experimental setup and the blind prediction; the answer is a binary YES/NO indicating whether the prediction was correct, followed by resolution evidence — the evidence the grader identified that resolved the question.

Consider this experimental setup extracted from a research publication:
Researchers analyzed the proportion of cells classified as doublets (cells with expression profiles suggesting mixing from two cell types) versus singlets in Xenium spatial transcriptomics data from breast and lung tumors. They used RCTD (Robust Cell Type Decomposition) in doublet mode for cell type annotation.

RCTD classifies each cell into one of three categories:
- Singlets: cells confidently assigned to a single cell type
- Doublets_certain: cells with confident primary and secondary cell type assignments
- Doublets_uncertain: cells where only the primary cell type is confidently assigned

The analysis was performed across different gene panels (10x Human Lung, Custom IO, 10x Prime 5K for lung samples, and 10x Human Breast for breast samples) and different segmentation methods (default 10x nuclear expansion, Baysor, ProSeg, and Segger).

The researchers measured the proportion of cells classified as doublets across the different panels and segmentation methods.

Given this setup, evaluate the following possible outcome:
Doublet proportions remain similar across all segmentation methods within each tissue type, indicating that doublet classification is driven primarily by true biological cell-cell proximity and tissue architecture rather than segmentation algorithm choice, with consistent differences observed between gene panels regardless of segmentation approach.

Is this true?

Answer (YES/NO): NO